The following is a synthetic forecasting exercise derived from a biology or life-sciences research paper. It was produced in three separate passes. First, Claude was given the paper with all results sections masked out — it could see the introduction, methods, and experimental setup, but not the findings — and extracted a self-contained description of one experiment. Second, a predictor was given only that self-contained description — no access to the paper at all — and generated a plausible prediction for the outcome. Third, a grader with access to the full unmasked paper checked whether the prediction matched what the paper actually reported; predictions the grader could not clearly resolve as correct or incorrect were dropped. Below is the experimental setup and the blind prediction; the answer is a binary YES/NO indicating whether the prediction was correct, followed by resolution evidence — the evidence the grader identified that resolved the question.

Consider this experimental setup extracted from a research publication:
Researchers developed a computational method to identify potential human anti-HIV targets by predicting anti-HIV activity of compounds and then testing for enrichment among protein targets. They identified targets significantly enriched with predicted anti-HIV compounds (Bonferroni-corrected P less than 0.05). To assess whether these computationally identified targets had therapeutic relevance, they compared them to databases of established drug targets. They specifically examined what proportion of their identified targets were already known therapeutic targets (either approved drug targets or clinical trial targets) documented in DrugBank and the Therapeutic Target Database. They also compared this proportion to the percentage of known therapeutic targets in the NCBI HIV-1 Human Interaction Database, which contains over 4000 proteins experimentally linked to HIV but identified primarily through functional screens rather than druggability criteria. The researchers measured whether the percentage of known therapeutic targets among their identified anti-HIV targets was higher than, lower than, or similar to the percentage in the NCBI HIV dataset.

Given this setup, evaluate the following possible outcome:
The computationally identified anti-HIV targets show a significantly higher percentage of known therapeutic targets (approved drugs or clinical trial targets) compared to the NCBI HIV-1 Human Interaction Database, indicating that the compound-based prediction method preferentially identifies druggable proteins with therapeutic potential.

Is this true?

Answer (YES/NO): YES